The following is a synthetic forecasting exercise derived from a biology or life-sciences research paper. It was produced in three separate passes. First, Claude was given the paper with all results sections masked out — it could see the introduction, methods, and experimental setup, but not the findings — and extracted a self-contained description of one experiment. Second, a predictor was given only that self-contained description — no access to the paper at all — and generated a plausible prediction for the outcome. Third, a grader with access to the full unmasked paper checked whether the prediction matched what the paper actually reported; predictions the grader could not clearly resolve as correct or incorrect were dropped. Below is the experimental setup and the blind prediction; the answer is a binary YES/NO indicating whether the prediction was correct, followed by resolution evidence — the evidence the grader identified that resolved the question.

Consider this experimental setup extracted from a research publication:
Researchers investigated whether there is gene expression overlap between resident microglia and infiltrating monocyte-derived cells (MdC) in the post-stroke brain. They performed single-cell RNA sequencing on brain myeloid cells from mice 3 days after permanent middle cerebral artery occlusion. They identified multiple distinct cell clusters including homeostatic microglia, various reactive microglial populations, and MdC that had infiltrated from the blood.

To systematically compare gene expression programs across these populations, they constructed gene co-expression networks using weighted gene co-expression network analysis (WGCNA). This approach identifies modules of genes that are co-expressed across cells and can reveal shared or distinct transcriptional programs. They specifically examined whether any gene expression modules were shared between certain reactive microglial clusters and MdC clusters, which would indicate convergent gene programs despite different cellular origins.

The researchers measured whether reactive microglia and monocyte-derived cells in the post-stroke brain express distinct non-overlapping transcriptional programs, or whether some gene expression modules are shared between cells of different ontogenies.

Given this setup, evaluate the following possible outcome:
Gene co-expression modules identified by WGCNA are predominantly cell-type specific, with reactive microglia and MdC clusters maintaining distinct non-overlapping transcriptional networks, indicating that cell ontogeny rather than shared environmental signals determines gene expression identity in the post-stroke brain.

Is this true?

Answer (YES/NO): NO